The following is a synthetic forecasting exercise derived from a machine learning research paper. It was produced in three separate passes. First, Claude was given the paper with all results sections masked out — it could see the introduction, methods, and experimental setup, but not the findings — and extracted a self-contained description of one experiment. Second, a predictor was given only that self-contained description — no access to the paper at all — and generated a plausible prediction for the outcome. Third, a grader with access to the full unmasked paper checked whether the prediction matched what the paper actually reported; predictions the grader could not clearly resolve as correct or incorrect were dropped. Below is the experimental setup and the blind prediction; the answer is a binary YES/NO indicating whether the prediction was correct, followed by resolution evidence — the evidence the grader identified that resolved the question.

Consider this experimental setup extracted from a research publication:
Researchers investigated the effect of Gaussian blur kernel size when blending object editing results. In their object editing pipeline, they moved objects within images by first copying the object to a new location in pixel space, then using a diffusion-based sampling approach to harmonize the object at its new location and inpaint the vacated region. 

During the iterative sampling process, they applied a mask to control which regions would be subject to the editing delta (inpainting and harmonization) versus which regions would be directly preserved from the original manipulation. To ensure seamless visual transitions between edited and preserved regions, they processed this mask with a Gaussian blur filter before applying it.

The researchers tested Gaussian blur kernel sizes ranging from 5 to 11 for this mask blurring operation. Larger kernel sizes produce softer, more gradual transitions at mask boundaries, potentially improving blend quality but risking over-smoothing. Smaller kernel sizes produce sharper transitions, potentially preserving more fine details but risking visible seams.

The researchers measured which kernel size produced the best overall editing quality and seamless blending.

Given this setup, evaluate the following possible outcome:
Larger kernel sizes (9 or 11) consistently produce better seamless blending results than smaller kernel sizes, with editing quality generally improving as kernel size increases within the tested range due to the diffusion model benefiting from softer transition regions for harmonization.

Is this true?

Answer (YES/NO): NO